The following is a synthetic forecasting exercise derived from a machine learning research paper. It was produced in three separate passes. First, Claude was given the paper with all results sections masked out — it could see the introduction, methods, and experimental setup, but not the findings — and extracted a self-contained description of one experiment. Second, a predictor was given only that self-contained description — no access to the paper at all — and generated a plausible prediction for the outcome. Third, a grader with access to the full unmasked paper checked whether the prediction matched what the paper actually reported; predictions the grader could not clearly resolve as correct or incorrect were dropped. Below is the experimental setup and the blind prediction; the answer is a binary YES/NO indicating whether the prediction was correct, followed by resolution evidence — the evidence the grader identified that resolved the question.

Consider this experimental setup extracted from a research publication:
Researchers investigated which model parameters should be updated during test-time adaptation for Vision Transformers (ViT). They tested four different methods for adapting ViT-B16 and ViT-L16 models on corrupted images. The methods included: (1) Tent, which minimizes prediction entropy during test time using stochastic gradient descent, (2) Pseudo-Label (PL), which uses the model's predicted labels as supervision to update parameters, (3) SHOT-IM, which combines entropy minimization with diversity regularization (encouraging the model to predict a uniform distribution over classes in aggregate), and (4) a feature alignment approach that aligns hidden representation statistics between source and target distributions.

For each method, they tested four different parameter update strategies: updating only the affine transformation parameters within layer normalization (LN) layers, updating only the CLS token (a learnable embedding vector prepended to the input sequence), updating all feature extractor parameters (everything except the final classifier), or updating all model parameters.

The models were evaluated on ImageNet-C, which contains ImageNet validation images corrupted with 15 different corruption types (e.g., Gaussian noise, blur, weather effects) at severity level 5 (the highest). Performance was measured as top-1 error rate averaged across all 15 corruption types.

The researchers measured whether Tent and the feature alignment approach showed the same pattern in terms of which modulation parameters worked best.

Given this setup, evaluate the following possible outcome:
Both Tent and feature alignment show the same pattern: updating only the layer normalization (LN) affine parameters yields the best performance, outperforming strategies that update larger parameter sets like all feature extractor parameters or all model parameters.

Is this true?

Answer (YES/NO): NO